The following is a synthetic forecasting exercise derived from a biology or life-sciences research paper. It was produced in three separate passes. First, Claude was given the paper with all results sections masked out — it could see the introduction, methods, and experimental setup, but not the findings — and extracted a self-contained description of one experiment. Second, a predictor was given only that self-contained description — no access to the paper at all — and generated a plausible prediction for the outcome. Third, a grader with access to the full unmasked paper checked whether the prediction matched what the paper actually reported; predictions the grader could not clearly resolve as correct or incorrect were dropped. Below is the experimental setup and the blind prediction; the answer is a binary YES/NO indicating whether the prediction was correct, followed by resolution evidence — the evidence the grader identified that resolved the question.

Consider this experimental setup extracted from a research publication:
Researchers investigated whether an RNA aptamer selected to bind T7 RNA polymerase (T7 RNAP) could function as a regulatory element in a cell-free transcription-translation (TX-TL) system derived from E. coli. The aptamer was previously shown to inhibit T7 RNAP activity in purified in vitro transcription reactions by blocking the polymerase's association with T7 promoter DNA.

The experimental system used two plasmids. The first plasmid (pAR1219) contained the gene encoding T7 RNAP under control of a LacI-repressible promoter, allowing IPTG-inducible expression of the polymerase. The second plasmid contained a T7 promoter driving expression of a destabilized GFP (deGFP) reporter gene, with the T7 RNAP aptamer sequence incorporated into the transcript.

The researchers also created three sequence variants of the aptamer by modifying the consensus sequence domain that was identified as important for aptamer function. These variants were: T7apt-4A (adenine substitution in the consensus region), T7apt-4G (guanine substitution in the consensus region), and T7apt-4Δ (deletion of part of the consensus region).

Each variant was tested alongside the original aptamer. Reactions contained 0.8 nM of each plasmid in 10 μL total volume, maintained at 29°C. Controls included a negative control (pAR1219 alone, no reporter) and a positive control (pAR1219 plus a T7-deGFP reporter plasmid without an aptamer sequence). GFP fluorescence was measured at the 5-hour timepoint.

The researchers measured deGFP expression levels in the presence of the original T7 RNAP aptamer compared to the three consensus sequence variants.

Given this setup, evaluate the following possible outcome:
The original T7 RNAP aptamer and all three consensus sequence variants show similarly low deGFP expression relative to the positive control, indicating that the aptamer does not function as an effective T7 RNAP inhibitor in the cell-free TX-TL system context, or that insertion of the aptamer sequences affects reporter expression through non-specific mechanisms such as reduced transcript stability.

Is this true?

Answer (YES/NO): NO